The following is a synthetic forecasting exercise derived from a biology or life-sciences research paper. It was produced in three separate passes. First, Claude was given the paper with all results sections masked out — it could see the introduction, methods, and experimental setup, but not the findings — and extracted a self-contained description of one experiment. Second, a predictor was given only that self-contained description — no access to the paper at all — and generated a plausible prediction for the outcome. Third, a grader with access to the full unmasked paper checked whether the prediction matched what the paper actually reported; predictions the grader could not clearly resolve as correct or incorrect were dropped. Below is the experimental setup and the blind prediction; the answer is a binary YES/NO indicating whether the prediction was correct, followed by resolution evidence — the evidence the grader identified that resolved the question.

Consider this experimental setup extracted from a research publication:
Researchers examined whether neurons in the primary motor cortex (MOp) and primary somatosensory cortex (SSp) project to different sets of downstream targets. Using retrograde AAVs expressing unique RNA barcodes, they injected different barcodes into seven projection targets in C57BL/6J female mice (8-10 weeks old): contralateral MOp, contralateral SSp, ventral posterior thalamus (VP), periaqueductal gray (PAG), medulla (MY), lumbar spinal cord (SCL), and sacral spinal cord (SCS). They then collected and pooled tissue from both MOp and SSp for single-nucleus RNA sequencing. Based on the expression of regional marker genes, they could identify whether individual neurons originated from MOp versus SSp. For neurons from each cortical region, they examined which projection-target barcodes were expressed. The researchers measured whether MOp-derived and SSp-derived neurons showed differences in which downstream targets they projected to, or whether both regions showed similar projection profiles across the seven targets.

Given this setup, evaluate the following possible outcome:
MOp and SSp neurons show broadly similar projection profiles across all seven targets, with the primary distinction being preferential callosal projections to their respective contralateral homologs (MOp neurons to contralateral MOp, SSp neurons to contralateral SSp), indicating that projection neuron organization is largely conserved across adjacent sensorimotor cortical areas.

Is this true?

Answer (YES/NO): NO